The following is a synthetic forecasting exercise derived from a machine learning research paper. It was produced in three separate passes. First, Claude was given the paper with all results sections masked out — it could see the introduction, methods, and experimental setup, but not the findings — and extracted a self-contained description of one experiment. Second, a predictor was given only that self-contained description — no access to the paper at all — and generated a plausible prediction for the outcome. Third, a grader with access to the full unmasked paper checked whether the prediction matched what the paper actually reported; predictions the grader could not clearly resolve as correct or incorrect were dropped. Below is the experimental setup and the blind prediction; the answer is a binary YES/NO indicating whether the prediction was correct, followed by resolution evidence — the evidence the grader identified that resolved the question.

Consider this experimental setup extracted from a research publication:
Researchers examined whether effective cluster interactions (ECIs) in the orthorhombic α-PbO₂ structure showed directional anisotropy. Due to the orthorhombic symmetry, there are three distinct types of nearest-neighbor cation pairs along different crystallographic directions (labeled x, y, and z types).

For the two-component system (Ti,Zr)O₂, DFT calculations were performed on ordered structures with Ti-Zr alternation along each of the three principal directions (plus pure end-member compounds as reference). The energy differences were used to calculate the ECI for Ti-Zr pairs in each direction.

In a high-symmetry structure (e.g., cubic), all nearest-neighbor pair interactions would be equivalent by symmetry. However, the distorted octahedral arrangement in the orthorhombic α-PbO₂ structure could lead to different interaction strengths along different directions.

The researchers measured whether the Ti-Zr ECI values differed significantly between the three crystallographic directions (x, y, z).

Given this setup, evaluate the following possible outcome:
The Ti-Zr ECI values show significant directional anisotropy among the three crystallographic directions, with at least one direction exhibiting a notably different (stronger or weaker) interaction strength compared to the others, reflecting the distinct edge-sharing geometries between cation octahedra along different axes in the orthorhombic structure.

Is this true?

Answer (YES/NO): YES